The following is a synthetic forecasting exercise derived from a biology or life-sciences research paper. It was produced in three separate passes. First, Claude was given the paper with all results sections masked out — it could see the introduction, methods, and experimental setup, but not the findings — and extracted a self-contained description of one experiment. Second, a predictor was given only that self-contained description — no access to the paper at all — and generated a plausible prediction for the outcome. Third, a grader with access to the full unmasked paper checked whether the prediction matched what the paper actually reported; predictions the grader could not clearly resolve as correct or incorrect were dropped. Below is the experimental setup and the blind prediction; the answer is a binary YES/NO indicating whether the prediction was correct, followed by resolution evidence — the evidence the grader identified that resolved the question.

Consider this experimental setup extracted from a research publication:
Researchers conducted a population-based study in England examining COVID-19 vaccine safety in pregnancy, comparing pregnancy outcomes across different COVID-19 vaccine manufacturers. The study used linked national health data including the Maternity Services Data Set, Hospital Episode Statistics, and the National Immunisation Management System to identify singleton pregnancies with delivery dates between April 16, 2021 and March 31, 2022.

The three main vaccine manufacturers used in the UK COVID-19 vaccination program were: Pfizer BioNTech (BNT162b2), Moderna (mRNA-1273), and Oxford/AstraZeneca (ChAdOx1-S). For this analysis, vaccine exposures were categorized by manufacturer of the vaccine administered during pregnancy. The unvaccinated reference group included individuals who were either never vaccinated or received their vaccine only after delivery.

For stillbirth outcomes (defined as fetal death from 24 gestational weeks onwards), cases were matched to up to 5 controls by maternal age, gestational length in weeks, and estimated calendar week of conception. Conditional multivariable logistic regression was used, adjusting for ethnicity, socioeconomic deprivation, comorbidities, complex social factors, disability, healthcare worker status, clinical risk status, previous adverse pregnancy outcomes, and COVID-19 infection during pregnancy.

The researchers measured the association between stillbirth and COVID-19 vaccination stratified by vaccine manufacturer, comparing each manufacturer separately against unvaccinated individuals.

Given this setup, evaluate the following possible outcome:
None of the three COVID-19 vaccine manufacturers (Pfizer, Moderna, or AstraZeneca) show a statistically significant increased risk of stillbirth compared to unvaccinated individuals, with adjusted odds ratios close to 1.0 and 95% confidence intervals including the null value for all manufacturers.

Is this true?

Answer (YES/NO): YES